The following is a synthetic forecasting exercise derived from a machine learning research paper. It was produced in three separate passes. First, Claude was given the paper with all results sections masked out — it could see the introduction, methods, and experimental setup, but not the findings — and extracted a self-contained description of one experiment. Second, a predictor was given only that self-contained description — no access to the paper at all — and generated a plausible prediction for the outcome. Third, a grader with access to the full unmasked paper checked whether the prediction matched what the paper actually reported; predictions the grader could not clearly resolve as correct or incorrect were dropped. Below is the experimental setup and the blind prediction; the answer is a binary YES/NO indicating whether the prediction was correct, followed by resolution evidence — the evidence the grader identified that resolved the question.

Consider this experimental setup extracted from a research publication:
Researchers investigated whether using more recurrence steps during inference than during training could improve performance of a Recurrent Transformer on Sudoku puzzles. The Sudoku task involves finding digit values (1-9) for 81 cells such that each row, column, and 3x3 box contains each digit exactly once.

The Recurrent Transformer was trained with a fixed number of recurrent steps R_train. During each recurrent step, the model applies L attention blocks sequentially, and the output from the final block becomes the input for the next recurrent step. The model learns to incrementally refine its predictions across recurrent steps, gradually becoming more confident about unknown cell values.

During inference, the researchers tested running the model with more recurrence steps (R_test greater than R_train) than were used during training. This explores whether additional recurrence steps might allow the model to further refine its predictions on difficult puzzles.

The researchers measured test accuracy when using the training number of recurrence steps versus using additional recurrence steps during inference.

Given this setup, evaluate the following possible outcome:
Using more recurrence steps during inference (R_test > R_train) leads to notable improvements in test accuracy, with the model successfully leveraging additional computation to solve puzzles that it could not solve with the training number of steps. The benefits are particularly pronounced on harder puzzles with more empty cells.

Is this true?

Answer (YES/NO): YES